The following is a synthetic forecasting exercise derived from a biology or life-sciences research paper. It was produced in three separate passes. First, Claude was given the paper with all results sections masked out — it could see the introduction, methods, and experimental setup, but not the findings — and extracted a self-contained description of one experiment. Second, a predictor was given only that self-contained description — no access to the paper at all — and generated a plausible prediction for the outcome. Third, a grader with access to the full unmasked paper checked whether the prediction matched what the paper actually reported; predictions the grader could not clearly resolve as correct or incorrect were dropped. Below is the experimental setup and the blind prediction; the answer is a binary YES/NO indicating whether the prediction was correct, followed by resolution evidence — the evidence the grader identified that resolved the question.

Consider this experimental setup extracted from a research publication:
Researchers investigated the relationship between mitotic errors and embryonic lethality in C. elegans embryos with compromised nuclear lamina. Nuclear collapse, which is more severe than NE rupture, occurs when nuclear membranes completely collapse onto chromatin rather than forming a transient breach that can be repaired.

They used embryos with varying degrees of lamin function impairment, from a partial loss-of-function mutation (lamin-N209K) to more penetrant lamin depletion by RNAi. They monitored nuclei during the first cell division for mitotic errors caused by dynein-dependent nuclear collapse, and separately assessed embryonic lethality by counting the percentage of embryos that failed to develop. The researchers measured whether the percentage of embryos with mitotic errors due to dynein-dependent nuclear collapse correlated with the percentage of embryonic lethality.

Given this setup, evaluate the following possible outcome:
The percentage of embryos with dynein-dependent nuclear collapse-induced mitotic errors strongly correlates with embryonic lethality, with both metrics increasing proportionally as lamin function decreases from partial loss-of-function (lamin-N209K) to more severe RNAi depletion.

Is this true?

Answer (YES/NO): YES